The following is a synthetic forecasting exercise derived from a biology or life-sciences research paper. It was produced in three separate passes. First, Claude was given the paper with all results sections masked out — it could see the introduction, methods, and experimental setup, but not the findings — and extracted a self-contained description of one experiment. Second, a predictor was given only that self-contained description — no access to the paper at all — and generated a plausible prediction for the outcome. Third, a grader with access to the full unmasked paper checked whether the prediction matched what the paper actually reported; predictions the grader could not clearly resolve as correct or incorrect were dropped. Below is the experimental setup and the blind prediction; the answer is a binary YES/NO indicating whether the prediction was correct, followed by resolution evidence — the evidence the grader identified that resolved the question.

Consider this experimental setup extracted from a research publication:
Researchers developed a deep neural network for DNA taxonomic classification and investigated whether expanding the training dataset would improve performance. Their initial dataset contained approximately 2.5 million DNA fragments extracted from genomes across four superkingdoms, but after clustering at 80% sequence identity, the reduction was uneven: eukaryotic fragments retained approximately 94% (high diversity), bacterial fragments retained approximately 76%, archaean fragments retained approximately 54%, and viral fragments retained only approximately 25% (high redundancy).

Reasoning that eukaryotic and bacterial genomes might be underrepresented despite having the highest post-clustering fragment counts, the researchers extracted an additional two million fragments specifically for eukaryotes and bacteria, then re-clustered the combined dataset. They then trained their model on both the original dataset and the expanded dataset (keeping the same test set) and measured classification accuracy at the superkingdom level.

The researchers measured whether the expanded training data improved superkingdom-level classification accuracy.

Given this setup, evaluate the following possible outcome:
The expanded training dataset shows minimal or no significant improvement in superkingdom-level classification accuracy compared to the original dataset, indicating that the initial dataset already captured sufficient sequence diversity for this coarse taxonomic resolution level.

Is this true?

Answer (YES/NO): NO